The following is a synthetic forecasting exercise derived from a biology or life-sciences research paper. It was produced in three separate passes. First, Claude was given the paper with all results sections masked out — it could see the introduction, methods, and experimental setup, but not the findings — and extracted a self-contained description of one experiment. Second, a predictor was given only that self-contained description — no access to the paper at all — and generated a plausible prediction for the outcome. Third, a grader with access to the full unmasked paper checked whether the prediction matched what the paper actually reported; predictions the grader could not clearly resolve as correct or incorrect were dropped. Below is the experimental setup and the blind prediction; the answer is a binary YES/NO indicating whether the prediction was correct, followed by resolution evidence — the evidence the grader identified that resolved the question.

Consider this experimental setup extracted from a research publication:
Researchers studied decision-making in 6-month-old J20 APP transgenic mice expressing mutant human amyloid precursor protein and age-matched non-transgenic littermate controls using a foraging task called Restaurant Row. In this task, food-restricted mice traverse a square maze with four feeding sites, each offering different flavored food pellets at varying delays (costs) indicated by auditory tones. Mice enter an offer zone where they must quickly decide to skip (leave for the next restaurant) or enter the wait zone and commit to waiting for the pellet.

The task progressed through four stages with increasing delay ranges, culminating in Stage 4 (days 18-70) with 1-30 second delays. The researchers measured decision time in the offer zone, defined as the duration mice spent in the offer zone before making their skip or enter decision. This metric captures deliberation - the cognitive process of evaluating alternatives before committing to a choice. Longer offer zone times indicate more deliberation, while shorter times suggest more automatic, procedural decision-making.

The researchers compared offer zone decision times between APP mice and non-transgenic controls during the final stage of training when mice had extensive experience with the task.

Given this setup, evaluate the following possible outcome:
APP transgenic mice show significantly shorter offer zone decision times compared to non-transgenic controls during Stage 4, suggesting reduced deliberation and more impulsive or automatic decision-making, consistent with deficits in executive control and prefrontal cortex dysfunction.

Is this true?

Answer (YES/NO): NO